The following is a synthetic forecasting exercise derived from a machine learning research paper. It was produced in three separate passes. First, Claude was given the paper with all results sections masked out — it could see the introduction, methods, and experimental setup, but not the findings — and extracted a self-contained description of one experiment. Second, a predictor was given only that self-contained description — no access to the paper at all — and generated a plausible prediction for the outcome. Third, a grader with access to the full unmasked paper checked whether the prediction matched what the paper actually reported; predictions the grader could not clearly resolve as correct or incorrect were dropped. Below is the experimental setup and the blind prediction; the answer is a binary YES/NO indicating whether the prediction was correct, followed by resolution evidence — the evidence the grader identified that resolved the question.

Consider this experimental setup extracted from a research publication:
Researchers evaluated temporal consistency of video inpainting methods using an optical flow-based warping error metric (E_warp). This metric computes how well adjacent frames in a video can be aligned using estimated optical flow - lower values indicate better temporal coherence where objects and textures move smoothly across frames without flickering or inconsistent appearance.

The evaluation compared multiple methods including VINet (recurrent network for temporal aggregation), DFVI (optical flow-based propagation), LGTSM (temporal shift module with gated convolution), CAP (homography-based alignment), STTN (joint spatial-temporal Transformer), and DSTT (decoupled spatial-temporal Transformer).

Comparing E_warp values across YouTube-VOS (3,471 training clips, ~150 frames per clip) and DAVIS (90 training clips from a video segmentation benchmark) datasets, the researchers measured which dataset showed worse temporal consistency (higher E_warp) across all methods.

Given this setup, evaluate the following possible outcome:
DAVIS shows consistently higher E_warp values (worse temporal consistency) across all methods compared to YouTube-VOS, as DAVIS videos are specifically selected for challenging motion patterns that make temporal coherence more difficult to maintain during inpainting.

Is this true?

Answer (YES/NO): YES